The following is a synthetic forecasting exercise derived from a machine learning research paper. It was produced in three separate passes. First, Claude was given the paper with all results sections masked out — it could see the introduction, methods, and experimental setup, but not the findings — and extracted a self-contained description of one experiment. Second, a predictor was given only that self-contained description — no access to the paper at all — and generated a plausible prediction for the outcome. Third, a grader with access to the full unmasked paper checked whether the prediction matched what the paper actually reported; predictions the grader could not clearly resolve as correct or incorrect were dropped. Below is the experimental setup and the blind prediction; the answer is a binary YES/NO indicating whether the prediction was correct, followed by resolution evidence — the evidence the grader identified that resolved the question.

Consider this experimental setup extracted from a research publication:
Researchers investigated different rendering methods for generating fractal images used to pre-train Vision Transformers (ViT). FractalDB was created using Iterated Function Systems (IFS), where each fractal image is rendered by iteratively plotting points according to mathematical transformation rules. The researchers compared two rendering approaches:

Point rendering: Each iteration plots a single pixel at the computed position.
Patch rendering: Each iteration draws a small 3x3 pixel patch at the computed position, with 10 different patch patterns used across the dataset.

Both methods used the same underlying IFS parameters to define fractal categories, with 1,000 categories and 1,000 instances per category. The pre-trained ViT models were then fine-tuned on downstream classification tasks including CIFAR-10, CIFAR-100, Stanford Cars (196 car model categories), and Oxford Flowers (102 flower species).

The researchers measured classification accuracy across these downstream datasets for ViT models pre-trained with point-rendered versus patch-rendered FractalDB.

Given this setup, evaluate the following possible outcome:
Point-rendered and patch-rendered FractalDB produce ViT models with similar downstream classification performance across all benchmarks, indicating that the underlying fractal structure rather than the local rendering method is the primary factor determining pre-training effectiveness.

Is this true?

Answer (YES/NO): NO